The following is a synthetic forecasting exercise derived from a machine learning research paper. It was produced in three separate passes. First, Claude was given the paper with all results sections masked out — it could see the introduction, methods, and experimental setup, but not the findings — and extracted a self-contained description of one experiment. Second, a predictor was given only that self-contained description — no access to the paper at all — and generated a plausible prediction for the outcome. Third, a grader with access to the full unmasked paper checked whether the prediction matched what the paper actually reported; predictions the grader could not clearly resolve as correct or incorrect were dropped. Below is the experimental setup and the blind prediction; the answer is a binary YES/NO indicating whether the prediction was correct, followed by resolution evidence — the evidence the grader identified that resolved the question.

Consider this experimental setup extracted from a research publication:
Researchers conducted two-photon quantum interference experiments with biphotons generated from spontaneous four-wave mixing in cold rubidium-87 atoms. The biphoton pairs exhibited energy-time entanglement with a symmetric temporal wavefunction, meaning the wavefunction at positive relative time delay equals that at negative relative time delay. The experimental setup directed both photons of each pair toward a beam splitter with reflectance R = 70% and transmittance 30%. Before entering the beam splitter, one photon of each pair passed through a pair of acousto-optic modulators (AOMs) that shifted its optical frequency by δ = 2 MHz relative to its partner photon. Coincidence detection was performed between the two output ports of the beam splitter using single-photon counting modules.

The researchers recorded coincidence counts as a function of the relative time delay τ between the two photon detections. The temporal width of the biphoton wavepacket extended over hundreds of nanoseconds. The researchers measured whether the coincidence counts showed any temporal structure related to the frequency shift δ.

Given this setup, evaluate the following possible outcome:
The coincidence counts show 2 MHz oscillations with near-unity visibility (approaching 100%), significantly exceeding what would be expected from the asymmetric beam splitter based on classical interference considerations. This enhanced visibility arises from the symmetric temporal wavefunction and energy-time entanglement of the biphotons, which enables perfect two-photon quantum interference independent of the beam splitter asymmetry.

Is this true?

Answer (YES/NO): NO